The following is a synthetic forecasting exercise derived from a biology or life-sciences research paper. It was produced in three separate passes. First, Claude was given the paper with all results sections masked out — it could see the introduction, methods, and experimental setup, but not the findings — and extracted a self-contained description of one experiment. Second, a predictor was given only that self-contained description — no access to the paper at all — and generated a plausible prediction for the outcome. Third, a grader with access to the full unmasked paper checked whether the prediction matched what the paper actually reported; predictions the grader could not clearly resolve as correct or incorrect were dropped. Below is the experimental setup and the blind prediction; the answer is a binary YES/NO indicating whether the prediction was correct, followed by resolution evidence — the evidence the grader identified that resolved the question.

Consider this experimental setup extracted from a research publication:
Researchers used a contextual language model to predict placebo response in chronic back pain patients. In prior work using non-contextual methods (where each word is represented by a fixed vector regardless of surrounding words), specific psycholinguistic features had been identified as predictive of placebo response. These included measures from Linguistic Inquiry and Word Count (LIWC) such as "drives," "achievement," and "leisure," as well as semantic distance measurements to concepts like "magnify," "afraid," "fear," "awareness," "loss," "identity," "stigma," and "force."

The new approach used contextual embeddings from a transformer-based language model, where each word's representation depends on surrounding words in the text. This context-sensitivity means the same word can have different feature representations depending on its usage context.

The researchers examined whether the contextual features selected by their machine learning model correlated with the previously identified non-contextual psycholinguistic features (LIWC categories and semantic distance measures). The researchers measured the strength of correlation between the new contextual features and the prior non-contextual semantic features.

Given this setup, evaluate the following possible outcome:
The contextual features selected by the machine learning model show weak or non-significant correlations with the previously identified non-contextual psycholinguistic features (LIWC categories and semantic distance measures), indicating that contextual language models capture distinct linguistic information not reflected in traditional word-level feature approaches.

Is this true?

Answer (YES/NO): NO